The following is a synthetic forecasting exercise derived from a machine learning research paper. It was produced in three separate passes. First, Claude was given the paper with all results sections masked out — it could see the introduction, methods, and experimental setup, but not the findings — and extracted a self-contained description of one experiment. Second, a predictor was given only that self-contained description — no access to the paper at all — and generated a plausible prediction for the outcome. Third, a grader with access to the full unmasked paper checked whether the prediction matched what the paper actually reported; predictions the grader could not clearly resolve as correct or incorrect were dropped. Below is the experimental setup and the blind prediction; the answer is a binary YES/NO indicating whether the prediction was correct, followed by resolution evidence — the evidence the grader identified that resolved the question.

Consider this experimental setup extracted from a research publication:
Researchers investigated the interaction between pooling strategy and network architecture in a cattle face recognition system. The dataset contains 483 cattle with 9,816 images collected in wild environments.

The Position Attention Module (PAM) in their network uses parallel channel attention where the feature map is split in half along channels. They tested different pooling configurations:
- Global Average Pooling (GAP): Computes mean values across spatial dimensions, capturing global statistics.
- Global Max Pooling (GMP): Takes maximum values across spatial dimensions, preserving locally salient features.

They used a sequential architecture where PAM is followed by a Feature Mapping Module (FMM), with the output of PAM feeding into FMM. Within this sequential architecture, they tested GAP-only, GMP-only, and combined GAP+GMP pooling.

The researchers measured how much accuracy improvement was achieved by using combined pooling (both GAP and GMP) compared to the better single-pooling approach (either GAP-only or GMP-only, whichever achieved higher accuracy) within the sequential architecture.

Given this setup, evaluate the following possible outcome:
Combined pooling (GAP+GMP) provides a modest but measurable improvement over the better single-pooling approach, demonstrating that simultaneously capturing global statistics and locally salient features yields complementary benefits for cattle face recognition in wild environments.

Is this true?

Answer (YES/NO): YES